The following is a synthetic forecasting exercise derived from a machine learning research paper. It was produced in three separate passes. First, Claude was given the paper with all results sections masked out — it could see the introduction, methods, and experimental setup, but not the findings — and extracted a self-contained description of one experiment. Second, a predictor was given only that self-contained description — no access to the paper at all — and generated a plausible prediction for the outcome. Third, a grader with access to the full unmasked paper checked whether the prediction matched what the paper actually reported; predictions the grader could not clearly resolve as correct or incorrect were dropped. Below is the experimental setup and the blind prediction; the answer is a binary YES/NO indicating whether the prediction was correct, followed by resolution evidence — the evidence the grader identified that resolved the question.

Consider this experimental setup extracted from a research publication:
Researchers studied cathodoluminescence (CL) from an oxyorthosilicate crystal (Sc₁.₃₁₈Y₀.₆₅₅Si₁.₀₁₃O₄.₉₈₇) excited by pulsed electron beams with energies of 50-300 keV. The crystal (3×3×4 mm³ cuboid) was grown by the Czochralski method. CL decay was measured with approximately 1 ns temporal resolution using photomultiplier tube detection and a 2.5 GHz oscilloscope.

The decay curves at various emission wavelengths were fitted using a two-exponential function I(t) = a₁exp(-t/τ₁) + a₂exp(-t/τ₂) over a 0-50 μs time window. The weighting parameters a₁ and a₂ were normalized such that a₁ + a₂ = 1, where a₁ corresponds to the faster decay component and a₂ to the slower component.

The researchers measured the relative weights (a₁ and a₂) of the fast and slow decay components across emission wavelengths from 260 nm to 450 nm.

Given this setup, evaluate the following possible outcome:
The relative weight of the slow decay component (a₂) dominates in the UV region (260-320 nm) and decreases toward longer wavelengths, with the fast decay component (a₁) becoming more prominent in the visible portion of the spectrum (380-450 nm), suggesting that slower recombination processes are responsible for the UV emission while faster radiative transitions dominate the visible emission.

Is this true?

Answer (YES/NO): NO